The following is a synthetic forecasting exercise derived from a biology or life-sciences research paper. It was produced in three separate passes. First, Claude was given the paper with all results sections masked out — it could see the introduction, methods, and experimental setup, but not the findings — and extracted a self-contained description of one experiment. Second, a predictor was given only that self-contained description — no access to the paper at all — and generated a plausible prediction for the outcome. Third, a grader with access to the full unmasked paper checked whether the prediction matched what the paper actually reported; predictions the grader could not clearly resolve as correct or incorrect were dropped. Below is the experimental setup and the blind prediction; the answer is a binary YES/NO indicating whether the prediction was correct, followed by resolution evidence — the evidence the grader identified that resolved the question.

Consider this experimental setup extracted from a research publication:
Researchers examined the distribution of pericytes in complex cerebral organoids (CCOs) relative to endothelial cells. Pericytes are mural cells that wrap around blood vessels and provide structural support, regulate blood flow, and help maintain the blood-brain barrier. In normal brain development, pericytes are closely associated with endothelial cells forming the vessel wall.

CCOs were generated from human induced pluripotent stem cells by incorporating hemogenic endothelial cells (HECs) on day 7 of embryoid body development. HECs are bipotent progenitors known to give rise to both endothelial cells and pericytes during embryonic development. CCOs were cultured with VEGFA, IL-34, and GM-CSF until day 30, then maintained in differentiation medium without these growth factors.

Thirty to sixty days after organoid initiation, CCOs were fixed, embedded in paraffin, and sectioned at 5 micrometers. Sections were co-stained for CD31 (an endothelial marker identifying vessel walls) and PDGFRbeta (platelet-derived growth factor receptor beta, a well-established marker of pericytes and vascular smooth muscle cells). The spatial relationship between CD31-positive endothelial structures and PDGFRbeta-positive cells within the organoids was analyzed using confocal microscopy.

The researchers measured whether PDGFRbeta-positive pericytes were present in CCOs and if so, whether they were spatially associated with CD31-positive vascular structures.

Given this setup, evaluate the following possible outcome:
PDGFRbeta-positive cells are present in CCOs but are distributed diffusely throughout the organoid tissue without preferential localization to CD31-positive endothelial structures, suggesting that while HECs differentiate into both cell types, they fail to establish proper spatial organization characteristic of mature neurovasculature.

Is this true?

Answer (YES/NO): NO